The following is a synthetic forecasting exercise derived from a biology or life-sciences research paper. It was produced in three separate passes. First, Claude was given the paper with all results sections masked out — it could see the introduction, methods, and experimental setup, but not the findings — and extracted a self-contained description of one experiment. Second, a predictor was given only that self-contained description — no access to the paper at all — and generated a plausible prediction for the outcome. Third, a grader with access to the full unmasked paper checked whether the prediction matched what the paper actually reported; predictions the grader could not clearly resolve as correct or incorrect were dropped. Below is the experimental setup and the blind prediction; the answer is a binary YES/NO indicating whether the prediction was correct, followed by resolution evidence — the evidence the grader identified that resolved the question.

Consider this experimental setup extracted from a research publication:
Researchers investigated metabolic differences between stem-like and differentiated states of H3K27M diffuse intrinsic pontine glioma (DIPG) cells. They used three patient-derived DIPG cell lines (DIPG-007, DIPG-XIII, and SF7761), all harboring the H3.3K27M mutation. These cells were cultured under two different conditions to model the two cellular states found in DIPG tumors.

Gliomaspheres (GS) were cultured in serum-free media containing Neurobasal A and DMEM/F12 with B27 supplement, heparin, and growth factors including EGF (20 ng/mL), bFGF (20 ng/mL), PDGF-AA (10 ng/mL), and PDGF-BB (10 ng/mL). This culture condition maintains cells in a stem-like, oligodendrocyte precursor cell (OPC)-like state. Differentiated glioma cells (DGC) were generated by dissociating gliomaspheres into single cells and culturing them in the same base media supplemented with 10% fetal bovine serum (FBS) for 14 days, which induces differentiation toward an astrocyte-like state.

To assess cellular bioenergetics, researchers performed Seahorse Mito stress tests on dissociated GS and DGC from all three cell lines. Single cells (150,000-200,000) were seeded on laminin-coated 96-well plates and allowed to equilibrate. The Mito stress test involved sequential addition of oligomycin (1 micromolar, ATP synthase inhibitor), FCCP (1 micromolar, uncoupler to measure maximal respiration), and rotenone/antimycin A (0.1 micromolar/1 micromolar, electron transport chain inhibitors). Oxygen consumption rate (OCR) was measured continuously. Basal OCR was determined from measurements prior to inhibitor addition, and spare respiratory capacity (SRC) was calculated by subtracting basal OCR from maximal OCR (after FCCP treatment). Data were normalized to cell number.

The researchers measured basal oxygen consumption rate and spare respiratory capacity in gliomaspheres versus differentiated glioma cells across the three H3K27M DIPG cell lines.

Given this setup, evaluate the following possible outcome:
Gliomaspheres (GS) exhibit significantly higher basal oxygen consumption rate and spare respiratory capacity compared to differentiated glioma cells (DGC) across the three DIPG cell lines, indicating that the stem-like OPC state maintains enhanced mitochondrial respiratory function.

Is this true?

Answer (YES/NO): NO